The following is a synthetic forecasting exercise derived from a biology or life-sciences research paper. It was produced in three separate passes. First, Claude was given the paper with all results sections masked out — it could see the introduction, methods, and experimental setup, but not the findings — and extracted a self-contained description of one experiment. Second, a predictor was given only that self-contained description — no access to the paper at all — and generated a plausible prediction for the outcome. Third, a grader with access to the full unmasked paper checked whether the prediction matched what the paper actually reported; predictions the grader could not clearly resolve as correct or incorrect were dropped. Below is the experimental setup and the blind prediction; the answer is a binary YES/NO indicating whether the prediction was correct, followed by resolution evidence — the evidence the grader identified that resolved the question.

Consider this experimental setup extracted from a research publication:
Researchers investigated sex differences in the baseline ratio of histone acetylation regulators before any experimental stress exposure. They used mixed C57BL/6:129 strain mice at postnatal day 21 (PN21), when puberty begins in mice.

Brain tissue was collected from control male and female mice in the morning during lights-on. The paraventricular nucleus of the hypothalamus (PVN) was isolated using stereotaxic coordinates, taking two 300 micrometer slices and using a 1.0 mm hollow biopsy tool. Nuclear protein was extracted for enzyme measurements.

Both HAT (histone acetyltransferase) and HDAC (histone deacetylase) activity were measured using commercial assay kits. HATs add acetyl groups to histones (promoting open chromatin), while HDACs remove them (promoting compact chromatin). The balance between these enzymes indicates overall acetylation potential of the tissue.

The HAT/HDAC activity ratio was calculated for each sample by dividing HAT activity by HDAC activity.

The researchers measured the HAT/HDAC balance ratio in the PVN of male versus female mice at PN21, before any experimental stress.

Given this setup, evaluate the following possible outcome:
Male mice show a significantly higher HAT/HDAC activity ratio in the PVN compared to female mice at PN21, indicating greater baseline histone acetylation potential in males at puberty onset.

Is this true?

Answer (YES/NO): NO